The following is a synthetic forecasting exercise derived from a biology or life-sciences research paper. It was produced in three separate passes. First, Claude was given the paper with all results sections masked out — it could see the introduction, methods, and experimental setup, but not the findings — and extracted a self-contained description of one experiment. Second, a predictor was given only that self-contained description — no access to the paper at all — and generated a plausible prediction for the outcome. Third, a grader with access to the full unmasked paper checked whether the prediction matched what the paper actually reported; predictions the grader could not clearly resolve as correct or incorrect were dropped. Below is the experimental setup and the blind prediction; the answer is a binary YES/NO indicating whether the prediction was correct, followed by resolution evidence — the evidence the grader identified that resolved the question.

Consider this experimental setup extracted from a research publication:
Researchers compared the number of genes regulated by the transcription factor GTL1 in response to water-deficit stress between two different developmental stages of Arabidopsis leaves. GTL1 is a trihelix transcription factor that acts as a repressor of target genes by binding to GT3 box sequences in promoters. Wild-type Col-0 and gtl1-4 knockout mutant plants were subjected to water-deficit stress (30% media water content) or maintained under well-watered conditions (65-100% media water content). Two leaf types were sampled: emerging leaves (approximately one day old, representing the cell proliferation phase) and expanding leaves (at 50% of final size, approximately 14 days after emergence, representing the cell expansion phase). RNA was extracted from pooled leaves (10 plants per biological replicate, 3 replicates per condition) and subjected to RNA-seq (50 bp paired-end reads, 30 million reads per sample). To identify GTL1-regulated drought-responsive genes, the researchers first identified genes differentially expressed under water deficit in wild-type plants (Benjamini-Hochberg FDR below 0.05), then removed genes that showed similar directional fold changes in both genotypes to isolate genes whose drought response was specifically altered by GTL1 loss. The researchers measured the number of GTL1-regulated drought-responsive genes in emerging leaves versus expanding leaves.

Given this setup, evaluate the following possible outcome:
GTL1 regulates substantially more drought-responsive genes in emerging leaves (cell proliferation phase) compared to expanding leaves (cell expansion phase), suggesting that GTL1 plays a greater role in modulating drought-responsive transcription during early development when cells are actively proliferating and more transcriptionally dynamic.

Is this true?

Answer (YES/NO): NO